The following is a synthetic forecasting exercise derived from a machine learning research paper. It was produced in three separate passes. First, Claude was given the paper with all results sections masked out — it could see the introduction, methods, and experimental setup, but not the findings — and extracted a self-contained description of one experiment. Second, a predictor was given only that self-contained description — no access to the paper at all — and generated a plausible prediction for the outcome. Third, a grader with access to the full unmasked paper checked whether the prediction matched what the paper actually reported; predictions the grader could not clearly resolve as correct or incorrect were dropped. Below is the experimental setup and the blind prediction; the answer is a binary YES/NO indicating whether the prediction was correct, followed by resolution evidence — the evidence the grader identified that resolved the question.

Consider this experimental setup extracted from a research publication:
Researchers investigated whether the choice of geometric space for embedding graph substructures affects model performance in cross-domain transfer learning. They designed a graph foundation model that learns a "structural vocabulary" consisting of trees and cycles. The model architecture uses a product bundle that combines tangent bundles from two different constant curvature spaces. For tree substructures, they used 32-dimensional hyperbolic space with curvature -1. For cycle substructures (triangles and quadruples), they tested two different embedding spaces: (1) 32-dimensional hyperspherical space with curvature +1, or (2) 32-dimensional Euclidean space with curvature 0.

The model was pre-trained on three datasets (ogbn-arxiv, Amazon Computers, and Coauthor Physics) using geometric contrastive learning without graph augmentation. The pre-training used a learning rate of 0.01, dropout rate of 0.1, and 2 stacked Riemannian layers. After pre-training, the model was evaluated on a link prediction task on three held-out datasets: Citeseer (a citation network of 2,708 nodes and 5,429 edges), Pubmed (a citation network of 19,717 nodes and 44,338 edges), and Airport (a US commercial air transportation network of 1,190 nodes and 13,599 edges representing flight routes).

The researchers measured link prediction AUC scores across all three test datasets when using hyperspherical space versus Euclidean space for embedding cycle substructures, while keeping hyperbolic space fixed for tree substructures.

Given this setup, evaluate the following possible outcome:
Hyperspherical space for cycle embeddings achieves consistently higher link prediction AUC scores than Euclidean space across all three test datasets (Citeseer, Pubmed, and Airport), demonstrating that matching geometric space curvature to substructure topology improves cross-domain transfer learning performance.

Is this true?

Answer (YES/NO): YES